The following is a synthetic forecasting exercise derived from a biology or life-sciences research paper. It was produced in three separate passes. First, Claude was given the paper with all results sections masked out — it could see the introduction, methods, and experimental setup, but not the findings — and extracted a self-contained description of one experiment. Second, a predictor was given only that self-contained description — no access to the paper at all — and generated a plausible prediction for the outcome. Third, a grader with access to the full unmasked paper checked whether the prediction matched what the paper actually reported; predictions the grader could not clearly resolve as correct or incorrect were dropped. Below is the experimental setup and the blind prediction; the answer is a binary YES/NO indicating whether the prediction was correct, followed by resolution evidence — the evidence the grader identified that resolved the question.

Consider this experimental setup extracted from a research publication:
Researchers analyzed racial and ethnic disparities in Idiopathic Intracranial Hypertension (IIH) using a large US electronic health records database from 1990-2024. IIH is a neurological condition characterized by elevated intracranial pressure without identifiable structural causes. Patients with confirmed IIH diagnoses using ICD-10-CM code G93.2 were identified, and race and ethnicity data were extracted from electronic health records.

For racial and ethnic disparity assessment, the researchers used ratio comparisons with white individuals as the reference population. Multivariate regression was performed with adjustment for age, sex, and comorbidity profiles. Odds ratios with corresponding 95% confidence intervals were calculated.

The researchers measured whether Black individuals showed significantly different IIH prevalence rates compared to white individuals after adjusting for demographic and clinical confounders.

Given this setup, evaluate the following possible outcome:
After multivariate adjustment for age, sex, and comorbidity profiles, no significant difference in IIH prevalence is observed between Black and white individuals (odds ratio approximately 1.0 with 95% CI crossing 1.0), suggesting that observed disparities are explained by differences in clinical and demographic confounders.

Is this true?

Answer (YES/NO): NO